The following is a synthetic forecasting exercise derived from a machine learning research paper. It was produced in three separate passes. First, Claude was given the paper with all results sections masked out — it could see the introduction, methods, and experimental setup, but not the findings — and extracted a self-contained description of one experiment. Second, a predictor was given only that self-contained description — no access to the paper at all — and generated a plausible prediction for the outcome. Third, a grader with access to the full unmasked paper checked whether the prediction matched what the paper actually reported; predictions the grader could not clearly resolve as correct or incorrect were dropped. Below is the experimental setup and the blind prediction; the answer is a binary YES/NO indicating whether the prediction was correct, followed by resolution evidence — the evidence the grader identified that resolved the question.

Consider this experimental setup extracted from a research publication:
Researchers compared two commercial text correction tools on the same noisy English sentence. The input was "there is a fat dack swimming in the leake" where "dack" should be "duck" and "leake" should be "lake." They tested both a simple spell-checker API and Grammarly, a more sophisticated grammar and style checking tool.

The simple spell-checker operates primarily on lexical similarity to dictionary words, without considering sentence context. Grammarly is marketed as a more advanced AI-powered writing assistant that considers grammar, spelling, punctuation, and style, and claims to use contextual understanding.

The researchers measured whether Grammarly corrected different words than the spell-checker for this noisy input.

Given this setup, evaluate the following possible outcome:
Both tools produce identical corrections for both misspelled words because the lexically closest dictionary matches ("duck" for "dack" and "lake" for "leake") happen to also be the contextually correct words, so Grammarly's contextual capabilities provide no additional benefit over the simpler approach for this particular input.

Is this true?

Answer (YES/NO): NO